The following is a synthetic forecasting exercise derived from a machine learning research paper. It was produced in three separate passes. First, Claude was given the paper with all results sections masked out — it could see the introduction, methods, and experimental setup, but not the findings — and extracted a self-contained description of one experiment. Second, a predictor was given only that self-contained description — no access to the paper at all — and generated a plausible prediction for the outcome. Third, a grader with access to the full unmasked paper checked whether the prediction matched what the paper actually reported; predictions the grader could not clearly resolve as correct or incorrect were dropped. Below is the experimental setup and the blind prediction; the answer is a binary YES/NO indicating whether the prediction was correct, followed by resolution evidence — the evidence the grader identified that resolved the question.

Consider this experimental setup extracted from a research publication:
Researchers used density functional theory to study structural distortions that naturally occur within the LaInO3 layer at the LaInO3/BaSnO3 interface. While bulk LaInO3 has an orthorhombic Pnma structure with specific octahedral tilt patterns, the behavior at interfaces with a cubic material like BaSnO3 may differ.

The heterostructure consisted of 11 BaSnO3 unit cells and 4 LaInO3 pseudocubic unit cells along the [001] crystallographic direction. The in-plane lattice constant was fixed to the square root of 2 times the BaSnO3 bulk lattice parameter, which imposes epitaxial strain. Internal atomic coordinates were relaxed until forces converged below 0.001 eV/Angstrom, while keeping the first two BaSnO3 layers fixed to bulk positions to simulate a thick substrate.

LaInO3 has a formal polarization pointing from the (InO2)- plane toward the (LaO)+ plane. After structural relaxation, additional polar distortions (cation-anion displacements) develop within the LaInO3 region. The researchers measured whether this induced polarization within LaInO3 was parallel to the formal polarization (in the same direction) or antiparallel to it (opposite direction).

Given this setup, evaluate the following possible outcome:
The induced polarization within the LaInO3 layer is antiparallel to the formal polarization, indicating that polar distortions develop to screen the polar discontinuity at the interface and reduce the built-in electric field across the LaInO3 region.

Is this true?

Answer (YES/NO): YES